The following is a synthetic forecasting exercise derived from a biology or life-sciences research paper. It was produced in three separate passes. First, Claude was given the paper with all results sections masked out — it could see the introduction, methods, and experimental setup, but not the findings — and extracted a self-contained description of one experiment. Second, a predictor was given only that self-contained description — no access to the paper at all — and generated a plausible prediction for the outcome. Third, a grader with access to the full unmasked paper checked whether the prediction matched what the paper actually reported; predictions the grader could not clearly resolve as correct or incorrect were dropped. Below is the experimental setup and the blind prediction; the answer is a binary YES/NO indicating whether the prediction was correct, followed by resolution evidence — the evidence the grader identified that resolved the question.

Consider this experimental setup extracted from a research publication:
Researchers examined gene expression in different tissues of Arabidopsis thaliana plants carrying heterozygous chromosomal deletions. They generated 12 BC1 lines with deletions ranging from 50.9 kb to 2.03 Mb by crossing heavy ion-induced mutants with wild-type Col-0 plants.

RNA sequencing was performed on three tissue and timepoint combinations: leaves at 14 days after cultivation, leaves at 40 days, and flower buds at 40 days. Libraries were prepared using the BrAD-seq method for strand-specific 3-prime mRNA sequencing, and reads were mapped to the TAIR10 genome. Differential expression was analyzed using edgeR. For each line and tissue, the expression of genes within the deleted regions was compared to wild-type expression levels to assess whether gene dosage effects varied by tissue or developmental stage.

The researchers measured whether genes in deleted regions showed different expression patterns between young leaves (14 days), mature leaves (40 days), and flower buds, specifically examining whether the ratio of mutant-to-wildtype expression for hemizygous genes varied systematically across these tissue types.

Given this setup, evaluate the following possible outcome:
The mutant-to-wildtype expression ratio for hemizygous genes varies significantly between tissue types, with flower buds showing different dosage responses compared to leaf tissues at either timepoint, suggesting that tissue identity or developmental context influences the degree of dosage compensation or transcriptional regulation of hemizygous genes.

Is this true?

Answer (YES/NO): NO